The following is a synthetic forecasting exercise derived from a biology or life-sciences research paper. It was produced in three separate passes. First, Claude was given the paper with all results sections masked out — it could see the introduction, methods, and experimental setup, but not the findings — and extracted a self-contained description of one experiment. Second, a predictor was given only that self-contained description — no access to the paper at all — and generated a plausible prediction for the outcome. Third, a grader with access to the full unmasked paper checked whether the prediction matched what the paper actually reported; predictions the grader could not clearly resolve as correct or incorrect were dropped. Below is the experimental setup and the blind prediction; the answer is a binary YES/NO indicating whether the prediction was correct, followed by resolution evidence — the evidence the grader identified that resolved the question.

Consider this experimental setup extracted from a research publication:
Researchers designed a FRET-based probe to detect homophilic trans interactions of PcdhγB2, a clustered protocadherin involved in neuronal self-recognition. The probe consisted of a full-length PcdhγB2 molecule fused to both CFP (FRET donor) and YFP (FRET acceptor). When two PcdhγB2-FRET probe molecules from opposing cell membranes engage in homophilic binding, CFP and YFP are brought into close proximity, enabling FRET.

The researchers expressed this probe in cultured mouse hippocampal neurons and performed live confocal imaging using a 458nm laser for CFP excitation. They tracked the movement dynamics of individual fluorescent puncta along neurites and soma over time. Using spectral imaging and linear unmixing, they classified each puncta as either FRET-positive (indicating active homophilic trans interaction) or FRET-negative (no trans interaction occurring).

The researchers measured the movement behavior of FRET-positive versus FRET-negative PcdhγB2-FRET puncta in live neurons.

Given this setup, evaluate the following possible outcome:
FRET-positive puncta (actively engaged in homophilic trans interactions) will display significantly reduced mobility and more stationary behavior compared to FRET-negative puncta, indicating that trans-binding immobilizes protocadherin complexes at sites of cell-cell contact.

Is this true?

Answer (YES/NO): YES